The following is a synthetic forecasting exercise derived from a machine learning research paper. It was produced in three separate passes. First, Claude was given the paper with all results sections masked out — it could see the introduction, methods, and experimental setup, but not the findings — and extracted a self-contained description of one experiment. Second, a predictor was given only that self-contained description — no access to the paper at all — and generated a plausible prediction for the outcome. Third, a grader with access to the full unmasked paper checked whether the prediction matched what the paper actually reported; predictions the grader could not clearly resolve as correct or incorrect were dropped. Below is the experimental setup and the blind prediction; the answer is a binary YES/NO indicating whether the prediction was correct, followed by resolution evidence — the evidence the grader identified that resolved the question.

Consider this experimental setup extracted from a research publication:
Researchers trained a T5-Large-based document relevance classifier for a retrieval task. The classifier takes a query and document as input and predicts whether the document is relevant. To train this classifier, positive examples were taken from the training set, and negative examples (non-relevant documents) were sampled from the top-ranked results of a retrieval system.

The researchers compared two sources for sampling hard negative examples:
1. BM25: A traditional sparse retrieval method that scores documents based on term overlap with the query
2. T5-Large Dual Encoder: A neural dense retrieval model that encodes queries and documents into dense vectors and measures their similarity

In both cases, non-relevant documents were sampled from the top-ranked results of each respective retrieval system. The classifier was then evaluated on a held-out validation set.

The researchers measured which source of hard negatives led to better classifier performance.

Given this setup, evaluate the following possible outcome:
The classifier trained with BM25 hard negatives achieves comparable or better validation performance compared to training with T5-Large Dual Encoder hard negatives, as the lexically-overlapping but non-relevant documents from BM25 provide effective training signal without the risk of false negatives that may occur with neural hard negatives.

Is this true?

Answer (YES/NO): YES